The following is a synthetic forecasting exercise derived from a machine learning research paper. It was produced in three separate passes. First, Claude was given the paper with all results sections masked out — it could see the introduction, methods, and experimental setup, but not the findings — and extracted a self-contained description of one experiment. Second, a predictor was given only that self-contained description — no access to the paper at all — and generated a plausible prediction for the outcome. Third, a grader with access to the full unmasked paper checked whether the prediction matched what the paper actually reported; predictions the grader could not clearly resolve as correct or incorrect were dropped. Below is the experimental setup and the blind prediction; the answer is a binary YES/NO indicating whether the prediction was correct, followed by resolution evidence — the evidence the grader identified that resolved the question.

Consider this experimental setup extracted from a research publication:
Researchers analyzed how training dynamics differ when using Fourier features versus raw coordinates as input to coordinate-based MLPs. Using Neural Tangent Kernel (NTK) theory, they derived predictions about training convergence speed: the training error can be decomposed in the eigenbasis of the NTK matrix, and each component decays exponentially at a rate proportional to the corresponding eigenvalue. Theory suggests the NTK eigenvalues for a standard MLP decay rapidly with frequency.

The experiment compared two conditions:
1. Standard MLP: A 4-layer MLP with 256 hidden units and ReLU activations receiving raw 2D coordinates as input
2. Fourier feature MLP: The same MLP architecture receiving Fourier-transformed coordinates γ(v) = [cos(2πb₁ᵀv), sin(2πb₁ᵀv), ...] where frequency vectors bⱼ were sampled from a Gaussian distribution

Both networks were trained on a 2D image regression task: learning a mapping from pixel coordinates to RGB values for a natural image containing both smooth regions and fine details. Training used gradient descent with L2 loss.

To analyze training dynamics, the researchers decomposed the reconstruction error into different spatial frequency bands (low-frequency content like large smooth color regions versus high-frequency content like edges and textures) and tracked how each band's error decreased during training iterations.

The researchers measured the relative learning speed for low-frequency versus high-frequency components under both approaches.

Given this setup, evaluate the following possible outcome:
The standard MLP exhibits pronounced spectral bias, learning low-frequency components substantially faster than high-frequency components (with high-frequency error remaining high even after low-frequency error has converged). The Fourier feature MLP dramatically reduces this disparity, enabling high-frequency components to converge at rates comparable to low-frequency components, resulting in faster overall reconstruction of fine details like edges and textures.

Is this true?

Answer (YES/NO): NO